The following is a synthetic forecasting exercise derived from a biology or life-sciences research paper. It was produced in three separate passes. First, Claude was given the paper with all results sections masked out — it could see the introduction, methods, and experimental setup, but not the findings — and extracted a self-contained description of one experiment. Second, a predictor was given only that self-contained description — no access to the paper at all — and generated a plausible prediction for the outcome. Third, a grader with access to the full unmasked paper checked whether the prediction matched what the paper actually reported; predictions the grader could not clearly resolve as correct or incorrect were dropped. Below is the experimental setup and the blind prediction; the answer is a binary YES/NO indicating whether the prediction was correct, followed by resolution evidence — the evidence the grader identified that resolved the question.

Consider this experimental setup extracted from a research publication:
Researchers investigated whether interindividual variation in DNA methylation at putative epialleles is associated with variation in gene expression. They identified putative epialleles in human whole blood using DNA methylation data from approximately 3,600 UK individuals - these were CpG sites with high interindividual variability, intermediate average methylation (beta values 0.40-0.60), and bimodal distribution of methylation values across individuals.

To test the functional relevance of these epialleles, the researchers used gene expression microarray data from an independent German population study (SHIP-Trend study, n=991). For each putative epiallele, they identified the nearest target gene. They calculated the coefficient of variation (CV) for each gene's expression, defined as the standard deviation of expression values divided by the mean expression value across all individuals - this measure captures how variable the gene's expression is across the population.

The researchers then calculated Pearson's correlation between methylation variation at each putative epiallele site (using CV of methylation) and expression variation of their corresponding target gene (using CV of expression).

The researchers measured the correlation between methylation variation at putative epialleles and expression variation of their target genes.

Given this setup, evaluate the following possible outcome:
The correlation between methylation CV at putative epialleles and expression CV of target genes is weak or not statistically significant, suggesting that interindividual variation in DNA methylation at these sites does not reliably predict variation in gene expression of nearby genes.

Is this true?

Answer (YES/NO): NO